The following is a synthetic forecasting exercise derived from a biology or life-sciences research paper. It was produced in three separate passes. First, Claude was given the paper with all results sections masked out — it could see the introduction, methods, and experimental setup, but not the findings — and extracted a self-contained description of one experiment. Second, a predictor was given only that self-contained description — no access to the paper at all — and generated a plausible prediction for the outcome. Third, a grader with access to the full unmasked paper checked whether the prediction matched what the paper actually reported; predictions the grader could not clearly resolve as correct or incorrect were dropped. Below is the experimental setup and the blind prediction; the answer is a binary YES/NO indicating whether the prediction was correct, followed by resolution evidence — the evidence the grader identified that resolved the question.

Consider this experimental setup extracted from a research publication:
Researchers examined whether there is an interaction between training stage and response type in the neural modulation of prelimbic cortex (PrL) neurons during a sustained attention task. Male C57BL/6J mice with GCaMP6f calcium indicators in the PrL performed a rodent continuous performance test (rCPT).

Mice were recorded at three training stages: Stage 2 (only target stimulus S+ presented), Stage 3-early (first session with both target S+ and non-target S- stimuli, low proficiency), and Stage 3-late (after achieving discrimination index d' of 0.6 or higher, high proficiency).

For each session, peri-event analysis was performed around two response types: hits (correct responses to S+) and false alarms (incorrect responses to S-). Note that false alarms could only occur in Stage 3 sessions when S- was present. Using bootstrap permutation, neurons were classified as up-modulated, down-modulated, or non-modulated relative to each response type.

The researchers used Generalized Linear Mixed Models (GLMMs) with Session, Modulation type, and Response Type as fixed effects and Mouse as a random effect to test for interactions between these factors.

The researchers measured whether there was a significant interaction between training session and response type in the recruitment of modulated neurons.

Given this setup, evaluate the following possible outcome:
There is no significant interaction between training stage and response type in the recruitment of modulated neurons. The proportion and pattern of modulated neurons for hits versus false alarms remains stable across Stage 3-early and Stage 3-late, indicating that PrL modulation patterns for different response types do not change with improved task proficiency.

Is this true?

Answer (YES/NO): NO